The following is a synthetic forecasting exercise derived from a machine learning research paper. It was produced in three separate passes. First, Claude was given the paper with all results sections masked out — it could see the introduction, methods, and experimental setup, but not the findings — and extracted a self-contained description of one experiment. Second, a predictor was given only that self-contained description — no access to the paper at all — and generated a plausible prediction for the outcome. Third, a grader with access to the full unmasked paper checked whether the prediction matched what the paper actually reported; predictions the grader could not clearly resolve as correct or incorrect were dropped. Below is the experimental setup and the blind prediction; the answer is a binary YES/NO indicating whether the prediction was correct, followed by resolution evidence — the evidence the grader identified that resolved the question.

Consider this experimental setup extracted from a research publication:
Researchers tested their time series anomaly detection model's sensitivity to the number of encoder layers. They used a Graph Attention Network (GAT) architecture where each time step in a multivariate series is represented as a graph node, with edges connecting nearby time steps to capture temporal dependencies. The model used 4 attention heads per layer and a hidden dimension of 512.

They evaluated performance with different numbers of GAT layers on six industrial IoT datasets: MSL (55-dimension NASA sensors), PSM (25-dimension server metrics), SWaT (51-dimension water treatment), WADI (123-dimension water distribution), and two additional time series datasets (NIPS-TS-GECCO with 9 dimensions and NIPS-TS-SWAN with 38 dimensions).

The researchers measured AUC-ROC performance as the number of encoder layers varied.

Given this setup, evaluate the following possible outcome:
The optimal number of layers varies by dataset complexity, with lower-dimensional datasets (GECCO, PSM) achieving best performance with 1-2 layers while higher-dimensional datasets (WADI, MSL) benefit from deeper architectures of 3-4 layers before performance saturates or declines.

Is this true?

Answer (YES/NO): NO